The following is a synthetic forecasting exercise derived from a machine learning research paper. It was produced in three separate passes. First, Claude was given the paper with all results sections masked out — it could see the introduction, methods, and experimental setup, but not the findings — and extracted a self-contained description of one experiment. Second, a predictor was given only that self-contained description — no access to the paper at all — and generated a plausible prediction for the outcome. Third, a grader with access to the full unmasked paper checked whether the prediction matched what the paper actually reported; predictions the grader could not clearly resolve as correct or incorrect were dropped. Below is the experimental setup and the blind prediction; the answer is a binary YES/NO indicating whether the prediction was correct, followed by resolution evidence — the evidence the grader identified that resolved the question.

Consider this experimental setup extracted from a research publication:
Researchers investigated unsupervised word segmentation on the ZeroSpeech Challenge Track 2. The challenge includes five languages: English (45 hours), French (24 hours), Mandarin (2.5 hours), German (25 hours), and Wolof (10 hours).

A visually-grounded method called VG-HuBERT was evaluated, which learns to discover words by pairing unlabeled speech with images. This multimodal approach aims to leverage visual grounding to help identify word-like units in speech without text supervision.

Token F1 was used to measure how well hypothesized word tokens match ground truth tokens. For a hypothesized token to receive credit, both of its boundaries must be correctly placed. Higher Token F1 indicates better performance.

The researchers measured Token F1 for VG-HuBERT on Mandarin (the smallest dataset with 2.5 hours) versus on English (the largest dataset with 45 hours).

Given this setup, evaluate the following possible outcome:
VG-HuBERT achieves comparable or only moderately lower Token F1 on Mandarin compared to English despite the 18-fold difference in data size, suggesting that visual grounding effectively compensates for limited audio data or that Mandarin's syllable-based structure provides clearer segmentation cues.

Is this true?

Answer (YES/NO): NO